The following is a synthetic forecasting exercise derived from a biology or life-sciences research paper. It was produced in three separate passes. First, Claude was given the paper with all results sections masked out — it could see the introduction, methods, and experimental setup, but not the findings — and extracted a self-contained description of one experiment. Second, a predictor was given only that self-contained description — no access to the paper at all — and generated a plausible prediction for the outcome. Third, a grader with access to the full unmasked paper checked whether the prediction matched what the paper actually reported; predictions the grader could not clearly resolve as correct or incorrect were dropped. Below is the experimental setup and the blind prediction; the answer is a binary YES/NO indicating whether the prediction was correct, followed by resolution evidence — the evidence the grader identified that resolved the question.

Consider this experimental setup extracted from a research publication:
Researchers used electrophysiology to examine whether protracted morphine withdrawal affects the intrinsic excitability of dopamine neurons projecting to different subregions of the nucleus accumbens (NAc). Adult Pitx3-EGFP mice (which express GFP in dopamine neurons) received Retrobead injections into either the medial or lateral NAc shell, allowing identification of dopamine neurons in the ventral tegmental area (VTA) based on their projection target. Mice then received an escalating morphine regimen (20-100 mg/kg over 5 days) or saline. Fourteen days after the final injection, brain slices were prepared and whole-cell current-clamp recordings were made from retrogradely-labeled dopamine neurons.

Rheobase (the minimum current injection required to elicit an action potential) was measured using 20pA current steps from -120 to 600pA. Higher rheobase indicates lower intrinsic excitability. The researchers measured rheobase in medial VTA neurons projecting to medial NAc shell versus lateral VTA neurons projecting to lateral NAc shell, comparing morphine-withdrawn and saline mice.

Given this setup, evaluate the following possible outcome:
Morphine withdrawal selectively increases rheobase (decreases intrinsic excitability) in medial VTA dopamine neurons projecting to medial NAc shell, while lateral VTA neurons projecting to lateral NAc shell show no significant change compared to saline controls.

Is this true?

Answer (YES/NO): NO